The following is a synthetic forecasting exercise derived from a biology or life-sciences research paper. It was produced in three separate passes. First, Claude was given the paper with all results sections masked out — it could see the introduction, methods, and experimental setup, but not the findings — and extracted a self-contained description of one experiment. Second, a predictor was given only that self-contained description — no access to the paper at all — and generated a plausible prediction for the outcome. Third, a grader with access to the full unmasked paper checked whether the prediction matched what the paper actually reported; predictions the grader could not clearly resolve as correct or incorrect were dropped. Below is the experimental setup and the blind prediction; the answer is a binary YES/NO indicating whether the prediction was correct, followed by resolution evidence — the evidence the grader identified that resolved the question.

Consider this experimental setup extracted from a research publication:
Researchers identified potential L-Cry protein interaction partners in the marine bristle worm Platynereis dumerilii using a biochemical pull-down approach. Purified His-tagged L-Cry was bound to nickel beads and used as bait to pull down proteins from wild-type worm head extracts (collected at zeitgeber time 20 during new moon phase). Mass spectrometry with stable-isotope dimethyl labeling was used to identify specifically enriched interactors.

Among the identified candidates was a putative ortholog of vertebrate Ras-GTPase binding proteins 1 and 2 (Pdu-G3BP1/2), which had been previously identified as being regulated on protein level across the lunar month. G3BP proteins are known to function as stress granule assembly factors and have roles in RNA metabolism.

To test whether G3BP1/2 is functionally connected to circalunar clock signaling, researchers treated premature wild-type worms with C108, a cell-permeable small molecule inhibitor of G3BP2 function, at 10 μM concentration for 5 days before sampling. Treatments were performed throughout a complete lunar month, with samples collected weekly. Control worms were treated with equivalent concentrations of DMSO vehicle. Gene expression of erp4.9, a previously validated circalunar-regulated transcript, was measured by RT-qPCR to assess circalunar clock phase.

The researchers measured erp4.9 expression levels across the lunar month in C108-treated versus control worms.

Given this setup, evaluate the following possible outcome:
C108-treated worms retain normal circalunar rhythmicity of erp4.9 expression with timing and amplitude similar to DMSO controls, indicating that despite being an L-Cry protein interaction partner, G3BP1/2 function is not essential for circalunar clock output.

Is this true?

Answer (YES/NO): NO